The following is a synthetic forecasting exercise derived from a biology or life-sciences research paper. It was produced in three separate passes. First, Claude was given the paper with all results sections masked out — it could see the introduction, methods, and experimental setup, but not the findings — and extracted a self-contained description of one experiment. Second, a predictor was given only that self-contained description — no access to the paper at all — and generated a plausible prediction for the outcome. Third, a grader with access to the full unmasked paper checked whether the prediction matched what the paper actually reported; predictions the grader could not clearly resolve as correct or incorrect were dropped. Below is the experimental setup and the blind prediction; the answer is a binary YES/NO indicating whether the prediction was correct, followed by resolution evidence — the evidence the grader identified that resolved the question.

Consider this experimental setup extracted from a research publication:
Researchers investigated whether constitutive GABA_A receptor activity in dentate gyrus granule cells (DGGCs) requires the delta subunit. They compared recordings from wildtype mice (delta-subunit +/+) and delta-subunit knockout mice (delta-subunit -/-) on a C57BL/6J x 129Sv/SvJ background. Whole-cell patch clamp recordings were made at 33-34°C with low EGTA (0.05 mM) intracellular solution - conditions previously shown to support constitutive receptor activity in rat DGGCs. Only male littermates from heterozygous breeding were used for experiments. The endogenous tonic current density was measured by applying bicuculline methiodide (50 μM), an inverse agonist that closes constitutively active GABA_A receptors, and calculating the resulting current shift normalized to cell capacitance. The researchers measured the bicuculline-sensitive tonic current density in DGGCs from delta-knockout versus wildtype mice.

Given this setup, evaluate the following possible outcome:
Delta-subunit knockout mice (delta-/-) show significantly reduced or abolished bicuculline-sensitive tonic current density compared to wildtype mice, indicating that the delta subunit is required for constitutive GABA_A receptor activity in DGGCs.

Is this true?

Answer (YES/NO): YES